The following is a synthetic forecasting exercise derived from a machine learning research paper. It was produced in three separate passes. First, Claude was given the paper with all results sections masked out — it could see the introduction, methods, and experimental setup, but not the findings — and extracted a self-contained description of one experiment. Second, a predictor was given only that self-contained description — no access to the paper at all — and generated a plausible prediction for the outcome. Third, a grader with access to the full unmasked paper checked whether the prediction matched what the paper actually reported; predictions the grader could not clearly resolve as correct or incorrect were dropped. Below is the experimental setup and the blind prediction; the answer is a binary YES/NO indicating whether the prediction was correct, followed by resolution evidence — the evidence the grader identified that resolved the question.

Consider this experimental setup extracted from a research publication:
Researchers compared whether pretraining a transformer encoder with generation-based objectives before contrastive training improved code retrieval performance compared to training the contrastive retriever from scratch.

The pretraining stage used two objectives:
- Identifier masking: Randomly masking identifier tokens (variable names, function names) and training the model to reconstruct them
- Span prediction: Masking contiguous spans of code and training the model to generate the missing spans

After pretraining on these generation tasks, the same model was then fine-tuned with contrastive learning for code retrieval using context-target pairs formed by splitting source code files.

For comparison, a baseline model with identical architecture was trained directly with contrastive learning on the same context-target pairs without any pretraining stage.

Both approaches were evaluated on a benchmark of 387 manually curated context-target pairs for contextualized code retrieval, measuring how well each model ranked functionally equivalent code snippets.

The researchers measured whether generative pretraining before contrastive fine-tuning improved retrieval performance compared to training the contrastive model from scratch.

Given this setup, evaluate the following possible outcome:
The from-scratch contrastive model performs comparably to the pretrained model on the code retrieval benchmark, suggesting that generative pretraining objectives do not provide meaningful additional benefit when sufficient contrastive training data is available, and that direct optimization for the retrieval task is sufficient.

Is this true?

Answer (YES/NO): NO